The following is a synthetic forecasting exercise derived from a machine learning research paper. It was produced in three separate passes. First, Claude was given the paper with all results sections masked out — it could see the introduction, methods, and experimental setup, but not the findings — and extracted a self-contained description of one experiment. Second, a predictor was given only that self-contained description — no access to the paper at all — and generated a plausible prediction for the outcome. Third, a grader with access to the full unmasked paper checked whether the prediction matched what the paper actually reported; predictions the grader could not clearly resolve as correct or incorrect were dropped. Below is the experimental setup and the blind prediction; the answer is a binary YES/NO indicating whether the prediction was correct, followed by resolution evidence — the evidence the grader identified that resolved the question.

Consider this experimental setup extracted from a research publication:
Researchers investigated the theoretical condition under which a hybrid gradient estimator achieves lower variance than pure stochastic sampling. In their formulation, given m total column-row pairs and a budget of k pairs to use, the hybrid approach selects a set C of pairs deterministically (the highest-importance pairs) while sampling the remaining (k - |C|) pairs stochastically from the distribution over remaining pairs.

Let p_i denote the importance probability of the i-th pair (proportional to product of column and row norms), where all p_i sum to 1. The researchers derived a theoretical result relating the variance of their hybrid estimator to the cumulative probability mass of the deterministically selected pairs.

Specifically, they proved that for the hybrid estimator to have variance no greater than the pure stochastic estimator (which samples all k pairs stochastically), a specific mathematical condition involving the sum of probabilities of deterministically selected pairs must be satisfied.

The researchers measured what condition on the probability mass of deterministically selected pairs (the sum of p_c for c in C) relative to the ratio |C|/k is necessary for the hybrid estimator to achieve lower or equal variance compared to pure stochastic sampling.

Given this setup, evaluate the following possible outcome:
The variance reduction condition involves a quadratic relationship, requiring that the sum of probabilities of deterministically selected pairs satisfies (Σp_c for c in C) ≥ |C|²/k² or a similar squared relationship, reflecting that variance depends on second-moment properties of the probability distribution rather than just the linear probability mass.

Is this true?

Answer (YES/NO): NO